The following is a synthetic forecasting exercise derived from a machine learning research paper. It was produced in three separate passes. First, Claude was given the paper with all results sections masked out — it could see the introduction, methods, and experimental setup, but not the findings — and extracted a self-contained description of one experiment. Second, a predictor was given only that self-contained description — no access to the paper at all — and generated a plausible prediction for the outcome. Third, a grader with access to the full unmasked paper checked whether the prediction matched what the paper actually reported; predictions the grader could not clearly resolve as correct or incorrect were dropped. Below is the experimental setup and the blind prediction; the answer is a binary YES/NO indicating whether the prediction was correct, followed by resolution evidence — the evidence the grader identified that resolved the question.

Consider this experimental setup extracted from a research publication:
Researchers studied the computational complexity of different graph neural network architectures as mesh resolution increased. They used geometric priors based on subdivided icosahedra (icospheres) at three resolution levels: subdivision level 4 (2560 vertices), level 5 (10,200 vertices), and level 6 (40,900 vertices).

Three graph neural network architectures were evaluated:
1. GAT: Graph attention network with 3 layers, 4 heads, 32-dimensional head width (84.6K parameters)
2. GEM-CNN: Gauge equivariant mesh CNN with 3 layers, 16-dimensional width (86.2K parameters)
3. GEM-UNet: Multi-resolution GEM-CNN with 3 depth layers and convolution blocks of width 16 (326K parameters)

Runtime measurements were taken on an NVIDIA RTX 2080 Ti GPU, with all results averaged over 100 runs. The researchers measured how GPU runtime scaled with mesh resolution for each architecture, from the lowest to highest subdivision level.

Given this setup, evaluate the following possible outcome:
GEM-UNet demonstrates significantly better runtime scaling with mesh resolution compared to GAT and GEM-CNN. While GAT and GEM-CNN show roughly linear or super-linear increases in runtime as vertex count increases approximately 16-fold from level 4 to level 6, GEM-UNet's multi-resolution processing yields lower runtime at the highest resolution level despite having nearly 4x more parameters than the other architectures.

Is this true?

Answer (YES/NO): NO